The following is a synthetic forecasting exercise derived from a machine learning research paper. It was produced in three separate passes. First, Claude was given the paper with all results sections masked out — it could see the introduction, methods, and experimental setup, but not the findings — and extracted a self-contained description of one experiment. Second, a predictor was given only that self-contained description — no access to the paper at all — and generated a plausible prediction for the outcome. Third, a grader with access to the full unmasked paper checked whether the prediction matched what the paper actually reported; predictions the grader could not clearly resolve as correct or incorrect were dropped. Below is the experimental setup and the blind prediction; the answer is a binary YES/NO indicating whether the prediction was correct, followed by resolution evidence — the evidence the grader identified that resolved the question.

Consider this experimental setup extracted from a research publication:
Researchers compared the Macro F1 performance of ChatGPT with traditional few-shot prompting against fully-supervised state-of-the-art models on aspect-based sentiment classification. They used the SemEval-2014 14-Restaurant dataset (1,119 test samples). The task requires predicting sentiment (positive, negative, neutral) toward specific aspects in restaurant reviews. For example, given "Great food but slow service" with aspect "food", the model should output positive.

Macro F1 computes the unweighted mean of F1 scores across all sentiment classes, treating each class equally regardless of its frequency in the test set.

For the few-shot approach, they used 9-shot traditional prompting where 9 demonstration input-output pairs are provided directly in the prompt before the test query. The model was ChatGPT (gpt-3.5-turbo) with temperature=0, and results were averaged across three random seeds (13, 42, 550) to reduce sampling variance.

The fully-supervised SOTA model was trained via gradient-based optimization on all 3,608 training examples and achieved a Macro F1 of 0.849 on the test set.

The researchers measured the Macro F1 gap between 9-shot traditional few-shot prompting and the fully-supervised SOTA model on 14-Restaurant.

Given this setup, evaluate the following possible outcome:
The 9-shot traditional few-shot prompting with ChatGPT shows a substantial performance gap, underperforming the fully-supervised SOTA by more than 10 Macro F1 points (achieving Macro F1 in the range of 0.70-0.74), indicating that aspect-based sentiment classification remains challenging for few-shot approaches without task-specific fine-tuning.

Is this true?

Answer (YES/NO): NO